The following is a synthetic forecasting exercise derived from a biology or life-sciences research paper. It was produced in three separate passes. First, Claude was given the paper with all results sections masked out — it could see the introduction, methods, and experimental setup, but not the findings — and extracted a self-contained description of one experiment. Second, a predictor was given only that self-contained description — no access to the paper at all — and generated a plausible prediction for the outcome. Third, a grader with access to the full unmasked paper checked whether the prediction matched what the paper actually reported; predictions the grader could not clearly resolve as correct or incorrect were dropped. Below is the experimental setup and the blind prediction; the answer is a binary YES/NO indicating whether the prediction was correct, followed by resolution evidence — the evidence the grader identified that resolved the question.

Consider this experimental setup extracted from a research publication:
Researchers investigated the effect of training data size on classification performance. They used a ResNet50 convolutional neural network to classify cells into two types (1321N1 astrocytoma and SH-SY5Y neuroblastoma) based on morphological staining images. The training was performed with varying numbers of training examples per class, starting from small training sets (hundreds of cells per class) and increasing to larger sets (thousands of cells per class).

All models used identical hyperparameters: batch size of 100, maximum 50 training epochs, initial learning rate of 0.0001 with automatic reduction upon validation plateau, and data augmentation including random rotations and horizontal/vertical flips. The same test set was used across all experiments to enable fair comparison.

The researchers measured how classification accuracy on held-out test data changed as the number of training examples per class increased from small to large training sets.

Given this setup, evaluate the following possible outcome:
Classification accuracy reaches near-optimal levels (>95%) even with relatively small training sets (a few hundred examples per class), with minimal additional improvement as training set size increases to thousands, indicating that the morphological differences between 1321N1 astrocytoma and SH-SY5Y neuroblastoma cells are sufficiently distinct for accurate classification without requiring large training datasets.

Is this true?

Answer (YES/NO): NO